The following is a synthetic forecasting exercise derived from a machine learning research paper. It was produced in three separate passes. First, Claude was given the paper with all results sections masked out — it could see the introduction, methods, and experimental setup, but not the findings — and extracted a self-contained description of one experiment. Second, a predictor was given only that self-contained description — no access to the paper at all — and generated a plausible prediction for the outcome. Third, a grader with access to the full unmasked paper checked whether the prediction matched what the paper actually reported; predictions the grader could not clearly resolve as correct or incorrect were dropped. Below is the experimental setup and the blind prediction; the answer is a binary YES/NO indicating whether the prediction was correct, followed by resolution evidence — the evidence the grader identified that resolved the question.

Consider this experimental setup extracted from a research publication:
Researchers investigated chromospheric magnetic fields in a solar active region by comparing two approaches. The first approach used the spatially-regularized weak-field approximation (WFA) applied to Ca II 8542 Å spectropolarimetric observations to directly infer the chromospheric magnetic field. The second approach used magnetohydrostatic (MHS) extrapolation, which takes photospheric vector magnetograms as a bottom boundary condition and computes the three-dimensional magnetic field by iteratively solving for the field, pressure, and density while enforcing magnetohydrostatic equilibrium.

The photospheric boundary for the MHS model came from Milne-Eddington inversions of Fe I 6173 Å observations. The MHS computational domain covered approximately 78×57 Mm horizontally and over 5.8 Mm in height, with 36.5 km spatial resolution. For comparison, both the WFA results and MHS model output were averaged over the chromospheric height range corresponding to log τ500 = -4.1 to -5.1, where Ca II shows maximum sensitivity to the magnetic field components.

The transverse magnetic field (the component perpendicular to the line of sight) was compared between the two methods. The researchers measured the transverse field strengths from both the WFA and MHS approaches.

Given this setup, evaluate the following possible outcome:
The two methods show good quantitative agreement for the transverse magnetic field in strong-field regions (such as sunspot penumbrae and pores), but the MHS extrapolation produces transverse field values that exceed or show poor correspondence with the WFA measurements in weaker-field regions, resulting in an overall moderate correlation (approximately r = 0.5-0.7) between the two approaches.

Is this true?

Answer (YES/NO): NO